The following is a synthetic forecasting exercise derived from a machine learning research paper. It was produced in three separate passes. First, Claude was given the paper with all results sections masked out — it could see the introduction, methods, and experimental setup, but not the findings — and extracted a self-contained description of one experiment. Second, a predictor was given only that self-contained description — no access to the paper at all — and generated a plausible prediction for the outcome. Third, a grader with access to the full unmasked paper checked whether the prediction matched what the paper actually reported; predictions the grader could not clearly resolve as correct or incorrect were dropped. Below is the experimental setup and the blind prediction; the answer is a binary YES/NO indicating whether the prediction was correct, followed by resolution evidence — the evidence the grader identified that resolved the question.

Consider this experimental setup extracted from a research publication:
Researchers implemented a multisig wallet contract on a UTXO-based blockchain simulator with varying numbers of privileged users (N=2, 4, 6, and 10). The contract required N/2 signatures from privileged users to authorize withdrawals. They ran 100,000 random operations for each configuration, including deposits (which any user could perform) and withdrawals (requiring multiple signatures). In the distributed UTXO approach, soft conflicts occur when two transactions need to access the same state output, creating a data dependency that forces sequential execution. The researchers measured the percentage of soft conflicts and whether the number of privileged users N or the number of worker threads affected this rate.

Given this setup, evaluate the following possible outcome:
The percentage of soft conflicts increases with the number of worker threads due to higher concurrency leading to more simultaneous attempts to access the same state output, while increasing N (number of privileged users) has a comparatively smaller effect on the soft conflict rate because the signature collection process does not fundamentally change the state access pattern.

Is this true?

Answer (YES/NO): NO